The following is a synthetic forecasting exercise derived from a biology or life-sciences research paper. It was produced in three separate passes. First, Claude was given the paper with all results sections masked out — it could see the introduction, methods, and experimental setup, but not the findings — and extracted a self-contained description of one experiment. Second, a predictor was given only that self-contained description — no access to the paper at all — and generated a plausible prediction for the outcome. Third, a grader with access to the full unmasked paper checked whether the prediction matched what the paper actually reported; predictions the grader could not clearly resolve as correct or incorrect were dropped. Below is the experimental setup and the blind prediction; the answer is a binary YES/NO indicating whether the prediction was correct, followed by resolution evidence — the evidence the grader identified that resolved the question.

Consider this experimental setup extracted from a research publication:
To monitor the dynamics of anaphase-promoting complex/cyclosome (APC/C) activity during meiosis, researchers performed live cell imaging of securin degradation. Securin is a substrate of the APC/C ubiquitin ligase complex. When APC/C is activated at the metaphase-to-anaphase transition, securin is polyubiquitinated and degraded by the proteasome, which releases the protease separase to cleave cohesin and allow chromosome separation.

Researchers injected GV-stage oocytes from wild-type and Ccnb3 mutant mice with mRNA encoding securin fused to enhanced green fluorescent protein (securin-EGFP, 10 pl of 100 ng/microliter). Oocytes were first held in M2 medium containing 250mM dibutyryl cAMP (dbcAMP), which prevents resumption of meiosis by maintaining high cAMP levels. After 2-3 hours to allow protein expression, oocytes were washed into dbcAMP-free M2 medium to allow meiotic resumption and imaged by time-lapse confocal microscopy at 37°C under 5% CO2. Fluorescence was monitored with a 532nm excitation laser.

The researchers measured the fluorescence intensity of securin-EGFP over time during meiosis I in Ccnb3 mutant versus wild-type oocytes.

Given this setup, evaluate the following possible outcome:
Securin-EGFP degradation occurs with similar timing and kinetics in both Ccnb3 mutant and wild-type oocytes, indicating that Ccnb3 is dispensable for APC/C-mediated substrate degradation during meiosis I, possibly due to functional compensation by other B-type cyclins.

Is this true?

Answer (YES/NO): NO